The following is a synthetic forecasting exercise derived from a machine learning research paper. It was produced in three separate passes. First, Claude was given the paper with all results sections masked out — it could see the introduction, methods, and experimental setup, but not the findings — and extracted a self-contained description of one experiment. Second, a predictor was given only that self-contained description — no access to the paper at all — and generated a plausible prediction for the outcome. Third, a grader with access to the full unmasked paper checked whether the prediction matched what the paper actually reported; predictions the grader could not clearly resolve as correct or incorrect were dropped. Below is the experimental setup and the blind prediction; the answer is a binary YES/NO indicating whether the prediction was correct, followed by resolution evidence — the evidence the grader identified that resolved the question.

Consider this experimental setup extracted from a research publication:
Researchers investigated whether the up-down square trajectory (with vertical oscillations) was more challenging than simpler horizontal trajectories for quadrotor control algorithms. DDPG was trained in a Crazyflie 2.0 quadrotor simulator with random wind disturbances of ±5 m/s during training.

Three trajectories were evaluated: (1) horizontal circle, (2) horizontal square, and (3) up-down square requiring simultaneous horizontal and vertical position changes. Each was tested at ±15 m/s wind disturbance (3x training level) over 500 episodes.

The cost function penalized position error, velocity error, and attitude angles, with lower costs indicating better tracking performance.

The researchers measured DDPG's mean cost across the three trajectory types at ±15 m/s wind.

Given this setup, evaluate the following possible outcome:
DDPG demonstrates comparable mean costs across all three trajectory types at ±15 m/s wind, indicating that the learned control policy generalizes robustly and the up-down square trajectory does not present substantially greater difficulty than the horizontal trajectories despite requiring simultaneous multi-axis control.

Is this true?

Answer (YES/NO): YES